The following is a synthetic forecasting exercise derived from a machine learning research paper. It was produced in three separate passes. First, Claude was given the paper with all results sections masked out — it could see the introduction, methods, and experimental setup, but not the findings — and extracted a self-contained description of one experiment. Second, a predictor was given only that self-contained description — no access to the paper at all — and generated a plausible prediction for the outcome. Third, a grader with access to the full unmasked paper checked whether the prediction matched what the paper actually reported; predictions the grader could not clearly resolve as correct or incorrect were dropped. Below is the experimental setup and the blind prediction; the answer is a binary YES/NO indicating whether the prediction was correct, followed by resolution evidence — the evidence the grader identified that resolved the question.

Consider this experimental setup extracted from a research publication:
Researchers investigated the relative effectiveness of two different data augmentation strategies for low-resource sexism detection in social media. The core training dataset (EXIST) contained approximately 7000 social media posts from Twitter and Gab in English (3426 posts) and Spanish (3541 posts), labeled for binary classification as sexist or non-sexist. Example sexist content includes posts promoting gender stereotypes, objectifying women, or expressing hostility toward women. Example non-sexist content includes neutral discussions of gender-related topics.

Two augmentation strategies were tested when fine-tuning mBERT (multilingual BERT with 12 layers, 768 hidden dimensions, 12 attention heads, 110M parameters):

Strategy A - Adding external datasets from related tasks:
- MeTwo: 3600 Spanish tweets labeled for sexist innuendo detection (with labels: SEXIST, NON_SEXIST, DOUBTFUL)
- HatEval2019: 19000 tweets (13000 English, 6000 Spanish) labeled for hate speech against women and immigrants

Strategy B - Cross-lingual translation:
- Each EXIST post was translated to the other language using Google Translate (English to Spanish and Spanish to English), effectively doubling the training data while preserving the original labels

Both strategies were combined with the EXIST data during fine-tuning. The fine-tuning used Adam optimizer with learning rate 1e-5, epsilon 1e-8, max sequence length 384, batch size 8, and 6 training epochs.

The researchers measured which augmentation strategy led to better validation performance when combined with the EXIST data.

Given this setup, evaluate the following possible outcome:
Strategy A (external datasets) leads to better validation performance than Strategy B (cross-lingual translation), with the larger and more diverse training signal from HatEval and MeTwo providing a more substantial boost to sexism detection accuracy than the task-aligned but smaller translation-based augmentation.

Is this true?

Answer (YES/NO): NO